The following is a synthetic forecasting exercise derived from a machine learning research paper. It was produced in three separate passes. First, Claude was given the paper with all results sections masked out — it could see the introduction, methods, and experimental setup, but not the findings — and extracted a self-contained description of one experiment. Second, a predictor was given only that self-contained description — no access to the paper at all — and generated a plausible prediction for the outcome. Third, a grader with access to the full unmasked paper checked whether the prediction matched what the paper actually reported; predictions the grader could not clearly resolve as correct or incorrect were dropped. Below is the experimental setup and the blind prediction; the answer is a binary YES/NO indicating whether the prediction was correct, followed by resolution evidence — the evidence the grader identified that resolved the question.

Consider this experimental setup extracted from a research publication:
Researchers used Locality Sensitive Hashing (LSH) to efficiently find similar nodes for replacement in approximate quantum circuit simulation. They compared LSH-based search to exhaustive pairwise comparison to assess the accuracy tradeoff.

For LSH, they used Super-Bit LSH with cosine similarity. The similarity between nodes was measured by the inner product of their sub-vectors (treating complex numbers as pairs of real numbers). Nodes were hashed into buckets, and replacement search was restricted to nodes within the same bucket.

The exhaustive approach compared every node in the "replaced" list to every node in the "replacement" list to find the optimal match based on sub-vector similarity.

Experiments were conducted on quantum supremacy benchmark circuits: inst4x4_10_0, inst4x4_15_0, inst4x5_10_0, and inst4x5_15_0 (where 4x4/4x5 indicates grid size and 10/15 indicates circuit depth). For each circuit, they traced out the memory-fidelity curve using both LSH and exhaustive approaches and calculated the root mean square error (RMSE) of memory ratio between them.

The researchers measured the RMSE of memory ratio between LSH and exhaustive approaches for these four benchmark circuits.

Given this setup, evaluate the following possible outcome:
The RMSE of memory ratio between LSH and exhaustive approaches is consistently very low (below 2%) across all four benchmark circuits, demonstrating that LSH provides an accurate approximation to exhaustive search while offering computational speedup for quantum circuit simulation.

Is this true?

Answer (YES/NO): YES